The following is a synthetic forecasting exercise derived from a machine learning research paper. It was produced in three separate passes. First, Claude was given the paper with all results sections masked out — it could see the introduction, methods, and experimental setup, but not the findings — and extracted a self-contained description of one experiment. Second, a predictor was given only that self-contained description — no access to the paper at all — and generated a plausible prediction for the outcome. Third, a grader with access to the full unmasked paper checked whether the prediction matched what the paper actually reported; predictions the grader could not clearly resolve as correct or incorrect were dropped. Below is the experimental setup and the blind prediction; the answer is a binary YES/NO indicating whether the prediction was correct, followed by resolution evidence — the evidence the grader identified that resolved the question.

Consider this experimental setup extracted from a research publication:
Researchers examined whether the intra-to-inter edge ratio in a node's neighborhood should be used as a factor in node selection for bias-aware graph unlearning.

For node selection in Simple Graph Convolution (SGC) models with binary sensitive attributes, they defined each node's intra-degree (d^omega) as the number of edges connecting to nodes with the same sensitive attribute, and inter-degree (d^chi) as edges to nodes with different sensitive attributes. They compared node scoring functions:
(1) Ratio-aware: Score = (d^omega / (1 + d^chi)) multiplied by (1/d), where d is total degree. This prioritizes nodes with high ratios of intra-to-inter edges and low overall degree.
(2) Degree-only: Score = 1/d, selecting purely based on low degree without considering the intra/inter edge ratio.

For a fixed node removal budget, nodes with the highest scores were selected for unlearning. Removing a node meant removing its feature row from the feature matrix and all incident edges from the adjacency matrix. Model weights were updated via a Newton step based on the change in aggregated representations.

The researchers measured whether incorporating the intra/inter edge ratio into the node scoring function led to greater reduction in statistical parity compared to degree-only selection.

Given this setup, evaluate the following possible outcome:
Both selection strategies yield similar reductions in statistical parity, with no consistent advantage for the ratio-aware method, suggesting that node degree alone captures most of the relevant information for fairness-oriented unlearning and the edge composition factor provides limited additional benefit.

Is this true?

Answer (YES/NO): NO